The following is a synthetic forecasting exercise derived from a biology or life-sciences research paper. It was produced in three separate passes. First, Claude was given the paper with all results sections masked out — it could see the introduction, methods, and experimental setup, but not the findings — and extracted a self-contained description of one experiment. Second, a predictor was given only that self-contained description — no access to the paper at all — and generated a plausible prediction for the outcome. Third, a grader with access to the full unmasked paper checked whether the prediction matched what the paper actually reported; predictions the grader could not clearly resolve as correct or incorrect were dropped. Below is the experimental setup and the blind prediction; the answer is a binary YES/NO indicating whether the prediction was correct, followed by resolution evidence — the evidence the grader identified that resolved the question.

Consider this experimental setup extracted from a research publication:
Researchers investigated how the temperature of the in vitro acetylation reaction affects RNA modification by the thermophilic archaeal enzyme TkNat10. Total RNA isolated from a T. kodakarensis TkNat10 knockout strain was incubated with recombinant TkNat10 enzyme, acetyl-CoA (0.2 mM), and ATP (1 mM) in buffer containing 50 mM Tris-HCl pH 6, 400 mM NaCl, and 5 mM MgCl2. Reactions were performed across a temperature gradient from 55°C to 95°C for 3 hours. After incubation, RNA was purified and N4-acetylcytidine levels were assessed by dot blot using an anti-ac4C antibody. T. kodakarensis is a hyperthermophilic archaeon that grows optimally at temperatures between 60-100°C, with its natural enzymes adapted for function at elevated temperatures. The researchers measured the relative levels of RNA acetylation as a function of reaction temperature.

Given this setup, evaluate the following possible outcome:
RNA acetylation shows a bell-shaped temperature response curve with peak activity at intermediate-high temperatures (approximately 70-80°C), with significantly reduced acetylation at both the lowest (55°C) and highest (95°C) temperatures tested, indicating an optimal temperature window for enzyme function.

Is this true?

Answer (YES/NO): NO